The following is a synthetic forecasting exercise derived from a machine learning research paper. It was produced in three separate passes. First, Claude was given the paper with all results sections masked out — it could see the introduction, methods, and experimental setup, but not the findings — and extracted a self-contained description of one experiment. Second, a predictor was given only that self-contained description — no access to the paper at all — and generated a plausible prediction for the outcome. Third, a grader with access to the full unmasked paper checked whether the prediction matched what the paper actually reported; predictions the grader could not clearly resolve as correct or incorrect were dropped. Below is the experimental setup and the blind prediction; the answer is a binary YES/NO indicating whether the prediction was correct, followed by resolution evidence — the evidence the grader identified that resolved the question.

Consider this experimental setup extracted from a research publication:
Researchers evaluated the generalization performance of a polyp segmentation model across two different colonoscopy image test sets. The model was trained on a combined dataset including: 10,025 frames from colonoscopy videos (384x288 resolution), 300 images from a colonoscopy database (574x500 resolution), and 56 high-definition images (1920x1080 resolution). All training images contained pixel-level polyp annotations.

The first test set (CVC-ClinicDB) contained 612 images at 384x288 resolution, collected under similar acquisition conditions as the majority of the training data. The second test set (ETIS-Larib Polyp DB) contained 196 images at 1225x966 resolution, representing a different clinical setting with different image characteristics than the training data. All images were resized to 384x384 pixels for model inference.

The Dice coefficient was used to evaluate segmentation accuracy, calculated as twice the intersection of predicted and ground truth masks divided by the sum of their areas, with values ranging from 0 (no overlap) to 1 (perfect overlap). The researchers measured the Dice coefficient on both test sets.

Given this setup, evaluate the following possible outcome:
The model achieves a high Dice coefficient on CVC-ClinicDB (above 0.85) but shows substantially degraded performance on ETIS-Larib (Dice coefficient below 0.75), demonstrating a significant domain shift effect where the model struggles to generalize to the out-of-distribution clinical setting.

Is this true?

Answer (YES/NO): NO